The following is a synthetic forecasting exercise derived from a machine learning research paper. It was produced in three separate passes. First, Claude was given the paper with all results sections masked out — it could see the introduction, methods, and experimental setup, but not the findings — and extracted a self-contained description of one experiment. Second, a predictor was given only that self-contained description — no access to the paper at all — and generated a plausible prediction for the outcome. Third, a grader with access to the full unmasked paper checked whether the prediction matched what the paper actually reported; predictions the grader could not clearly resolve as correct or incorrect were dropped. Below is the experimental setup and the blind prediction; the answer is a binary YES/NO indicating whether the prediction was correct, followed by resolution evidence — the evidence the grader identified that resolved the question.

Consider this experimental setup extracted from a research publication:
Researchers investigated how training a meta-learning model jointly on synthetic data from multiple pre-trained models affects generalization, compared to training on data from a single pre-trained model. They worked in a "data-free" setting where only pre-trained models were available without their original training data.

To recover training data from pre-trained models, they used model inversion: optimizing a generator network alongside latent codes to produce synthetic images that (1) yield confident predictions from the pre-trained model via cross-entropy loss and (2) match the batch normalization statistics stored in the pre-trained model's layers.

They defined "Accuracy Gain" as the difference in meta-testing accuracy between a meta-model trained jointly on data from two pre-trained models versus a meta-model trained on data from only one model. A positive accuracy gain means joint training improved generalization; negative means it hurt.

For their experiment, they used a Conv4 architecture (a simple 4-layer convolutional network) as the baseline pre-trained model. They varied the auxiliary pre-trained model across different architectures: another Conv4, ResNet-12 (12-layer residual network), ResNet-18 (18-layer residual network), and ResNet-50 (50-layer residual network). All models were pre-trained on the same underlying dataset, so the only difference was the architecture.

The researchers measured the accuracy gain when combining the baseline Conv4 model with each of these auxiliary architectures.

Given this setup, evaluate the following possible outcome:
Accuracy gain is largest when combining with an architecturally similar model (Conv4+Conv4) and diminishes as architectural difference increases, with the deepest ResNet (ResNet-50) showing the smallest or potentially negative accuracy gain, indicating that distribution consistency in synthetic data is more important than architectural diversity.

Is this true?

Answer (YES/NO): NO